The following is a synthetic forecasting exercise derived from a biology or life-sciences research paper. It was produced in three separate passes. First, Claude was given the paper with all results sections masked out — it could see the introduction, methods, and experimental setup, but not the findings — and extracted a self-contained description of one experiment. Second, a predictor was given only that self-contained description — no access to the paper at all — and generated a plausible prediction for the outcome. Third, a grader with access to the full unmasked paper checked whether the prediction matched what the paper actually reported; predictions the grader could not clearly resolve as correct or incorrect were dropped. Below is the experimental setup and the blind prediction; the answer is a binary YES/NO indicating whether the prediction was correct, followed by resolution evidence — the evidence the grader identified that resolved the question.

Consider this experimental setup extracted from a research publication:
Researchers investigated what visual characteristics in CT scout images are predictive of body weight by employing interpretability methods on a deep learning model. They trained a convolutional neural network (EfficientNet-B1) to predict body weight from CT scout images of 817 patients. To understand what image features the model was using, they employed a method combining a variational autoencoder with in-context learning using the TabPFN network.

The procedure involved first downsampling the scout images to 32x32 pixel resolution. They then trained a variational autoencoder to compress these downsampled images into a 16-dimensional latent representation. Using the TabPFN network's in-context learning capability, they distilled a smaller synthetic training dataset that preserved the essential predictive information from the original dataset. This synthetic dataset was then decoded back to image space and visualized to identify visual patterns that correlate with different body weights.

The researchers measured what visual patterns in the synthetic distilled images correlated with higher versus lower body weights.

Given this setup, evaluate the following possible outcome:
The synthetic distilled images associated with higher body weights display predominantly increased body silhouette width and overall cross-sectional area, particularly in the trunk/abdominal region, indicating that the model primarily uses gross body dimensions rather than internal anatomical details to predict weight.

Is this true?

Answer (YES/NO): NO